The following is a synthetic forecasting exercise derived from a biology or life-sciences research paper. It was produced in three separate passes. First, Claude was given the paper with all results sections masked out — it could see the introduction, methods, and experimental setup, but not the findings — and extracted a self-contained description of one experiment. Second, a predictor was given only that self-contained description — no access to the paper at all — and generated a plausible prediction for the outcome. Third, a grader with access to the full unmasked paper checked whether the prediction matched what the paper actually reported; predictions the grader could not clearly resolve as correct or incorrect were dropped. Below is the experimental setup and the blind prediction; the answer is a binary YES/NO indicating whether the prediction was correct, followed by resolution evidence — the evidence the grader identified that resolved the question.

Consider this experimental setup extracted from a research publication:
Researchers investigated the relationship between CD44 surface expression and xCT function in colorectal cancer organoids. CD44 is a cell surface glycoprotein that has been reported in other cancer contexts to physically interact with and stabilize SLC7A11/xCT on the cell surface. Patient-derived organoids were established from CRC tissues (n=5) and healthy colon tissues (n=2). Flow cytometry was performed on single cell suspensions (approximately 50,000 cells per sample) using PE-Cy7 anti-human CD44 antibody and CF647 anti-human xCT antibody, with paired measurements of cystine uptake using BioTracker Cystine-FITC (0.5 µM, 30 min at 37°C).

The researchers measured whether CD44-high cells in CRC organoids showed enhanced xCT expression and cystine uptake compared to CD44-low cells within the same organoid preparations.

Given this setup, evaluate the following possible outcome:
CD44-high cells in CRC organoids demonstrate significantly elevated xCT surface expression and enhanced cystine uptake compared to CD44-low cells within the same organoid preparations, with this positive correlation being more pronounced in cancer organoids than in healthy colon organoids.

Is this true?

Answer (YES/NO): NO